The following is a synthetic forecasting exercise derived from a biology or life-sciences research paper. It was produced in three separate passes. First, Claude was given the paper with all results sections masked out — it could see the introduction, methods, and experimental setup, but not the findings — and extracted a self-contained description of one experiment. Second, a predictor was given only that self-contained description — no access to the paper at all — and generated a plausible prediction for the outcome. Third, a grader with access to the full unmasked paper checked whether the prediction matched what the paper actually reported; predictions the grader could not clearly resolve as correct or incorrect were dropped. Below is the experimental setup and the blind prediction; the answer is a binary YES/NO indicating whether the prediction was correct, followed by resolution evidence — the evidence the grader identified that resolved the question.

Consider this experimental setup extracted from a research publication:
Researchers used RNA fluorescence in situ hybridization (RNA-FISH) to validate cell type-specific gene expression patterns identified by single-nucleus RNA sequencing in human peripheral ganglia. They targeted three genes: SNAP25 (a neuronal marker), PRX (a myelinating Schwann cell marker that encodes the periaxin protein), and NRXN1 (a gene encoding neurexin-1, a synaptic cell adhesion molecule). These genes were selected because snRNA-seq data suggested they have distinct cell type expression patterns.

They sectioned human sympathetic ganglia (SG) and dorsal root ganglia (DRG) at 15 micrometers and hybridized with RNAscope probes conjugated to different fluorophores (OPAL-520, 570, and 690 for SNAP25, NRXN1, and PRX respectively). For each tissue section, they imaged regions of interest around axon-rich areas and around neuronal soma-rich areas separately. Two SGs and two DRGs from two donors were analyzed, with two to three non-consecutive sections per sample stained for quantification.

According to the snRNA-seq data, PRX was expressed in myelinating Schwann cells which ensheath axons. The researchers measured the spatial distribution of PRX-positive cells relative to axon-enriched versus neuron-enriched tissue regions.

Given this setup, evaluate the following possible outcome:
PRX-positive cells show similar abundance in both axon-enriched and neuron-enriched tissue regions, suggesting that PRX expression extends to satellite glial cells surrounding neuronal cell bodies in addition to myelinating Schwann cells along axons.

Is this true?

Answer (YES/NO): NO